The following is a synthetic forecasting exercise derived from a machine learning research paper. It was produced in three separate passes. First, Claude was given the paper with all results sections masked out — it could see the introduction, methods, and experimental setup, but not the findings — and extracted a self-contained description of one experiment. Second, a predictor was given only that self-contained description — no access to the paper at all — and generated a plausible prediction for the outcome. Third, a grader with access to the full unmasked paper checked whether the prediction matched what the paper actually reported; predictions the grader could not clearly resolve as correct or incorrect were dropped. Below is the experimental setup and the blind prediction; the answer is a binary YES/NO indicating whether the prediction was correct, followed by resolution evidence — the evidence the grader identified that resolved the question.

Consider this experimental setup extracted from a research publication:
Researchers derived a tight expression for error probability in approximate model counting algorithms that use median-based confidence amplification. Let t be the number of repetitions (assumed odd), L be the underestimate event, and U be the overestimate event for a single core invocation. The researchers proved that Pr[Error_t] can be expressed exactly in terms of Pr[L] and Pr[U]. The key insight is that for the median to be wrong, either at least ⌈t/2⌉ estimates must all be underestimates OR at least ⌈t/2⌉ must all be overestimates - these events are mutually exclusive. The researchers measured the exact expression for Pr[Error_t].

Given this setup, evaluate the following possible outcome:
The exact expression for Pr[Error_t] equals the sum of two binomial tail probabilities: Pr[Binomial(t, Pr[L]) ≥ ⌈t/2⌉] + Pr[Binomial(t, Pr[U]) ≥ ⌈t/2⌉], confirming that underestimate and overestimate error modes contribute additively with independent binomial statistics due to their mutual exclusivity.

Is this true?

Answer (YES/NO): YES